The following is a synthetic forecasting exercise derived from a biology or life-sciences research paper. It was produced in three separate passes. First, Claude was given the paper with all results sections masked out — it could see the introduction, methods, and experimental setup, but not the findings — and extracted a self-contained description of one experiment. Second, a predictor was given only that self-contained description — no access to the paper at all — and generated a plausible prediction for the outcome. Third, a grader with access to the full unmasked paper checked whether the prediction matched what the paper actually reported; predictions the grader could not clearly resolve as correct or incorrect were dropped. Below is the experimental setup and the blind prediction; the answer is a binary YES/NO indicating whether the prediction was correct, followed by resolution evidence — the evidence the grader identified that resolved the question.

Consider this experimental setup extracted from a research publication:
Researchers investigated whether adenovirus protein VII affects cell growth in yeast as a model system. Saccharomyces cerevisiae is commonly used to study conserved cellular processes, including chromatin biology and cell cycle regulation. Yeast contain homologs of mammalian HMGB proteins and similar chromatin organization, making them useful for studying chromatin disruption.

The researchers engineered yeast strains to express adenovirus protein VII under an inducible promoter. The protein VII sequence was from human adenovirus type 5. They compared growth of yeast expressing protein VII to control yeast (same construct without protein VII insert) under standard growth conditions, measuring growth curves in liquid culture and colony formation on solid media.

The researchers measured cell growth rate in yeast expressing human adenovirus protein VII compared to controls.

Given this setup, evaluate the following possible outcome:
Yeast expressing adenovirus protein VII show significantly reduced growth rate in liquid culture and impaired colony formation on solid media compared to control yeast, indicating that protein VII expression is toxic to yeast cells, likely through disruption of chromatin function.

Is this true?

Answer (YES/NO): YES